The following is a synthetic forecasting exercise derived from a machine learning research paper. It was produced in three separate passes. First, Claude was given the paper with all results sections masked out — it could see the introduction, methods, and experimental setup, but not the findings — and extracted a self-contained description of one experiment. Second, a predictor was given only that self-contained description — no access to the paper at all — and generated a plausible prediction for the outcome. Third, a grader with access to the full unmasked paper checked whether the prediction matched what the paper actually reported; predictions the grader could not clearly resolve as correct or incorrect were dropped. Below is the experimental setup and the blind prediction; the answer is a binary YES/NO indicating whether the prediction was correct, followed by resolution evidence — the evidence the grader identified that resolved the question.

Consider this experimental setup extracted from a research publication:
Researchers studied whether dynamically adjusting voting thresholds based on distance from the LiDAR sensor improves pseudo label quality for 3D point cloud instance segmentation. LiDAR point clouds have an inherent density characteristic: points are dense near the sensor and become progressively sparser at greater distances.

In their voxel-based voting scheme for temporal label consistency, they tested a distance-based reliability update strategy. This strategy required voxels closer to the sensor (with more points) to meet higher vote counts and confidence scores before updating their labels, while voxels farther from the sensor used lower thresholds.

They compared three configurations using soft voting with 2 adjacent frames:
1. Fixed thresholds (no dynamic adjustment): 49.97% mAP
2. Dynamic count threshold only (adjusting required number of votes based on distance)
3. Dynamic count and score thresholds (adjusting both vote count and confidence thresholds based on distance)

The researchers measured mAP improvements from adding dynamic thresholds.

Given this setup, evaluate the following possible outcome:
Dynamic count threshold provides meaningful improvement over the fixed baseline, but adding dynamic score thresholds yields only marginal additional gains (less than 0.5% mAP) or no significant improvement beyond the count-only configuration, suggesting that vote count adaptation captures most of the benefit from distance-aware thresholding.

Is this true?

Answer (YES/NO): NO